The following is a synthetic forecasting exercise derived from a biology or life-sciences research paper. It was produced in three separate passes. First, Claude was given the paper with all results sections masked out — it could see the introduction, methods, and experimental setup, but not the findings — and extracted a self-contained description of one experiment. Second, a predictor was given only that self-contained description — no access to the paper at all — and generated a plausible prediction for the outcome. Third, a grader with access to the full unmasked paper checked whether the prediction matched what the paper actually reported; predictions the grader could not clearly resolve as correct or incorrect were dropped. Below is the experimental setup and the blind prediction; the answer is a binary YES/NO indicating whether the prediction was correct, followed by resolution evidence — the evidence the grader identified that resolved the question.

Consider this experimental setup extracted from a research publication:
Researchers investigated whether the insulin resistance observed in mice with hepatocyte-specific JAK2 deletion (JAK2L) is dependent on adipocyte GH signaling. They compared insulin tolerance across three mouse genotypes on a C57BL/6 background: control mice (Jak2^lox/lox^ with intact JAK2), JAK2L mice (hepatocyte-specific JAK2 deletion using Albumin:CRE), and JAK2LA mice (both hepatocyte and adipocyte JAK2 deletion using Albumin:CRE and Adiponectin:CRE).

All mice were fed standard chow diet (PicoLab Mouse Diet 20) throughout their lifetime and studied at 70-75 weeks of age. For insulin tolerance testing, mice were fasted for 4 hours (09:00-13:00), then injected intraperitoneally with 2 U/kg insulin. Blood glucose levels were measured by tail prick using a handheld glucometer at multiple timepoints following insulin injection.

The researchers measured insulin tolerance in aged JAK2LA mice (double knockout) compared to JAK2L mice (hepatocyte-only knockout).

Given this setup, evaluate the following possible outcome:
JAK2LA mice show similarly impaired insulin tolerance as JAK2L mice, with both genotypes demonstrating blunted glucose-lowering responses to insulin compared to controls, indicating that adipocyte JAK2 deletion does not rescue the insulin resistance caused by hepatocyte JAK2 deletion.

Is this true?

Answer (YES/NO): NO